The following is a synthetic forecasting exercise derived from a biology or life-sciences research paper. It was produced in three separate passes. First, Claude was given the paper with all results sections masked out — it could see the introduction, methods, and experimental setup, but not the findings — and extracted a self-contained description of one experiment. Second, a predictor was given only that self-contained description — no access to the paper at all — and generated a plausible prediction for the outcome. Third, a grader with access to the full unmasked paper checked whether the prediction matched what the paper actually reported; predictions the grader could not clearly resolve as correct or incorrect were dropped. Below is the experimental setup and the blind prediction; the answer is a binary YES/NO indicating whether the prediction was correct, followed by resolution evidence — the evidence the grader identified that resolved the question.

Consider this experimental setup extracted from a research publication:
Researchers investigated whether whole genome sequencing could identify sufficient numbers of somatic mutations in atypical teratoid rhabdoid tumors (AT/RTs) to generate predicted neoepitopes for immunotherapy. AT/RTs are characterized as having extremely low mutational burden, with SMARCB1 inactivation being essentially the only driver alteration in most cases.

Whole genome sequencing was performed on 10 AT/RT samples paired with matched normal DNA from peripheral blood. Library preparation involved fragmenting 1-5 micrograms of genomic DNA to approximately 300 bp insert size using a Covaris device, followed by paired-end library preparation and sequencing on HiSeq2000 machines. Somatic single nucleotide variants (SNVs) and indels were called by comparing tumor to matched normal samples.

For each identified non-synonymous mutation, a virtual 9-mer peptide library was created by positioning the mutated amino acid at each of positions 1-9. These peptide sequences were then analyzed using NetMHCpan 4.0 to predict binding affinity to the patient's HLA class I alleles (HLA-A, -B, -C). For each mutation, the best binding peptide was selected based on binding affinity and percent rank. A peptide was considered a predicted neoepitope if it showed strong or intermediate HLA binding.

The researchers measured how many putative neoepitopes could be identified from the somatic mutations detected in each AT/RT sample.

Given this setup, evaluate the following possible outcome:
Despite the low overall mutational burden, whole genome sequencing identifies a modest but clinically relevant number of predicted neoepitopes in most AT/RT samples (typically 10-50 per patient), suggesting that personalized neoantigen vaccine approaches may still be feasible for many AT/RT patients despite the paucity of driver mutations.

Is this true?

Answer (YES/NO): NO